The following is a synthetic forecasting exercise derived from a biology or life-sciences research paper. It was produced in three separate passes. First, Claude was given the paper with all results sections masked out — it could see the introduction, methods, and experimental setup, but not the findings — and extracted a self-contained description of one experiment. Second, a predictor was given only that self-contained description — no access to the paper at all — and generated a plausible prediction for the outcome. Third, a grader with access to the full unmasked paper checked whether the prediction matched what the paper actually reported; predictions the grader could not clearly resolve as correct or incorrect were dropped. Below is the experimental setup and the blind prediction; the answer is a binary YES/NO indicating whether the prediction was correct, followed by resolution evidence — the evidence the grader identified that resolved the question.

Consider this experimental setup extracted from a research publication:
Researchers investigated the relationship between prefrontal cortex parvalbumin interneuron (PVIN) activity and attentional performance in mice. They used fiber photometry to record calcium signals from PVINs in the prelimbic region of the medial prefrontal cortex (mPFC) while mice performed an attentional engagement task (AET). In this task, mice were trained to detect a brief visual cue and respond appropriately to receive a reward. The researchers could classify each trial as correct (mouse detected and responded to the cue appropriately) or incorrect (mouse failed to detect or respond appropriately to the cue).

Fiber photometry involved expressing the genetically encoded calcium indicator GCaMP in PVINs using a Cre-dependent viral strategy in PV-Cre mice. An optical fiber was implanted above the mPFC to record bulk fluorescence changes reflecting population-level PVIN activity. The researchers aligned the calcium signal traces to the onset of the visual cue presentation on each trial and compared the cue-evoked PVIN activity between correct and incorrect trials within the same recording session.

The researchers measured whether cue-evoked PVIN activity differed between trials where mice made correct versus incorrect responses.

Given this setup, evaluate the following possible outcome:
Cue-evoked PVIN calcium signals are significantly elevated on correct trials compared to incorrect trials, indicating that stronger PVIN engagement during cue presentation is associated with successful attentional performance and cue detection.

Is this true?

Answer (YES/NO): YES